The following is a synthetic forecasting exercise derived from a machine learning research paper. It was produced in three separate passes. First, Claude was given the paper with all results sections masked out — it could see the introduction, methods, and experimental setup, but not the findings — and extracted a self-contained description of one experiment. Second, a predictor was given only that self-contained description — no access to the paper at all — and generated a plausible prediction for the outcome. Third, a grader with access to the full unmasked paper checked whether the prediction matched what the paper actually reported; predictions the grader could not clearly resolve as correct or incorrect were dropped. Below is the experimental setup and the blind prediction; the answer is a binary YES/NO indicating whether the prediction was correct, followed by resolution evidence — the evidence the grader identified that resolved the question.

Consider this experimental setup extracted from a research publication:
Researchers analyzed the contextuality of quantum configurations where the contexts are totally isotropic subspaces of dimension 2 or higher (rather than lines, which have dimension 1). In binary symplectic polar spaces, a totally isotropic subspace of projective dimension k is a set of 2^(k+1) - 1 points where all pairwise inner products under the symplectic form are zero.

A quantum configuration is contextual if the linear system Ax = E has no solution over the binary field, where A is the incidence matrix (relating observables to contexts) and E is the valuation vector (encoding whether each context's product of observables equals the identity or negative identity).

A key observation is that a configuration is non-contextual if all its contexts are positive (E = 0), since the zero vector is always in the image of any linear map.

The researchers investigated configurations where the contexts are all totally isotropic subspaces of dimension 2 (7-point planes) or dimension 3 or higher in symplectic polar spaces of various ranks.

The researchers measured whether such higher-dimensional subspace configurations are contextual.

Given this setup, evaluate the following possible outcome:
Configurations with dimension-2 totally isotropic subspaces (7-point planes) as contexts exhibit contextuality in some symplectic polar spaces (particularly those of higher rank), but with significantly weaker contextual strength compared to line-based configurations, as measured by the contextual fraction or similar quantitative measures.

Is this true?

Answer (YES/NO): NO